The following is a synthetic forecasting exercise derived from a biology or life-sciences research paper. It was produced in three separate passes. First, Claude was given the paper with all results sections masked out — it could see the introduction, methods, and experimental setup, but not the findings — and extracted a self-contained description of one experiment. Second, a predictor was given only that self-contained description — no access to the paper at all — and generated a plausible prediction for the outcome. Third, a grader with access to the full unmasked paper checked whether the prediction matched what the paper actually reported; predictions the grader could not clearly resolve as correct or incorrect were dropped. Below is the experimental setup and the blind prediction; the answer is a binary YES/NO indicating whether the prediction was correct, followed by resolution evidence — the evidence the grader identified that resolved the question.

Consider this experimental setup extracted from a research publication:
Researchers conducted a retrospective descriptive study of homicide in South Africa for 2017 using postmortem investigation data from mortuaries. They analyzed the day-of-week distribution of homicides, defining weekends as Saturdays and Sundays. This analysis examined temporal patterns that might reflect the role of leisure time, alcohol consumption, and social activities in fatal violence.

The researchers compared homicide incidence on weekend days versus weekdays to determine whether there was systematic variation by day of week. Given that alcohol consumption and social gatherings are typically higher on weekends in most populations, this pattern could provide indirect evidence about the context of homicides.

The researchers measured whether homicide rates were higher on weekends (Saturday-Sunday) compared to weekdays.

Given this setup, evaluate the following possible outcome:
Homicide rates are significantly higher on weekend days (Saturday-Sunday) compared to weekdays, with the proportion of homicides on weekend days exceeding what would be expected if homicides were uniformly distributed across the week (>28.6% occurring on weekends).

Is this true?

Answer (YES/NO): YES